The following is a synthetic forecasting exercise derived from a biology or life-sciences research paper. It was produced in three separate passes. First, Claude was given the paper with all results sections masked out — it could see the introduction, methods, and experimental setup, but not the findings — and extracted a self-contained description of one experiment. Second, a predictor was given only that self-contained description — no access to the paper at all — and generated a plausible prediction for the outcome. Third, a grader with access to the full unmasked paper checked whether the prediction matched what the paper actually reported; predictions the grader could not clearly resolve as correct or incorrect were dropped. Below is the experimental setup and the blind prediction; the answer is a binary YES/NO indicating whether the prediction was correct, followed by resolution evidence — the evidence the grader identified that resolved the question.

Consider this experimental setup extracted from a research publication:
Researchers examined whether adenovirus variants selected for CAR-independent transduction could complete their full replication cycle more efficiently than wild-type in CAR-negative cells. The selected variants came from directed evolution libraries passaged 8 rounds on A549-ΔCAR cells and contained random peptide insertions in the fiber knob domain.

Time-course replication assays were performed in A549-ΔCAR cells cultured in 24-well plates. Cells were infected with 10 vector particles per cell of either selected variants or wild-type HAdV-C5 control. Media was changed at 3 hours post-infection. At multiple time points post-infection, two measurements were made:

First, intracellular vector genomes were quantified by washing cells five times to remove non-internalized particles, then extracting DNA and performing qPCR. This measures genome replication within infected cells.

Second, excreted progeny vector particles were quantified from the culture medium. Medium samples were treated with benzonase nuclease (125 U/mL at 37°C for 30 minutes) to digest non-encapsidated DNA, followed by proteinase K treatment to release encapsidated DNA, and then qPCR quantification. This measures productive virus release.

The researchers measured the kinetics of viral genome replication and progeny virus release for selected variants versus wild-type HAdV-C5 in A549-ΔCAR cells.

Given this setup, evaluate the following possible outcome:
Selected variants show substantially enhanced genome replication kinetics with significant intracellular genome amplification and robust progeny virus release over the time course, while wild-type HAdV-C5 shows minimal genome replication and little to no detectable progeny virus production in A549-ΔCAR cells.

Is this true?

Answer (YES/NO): NO